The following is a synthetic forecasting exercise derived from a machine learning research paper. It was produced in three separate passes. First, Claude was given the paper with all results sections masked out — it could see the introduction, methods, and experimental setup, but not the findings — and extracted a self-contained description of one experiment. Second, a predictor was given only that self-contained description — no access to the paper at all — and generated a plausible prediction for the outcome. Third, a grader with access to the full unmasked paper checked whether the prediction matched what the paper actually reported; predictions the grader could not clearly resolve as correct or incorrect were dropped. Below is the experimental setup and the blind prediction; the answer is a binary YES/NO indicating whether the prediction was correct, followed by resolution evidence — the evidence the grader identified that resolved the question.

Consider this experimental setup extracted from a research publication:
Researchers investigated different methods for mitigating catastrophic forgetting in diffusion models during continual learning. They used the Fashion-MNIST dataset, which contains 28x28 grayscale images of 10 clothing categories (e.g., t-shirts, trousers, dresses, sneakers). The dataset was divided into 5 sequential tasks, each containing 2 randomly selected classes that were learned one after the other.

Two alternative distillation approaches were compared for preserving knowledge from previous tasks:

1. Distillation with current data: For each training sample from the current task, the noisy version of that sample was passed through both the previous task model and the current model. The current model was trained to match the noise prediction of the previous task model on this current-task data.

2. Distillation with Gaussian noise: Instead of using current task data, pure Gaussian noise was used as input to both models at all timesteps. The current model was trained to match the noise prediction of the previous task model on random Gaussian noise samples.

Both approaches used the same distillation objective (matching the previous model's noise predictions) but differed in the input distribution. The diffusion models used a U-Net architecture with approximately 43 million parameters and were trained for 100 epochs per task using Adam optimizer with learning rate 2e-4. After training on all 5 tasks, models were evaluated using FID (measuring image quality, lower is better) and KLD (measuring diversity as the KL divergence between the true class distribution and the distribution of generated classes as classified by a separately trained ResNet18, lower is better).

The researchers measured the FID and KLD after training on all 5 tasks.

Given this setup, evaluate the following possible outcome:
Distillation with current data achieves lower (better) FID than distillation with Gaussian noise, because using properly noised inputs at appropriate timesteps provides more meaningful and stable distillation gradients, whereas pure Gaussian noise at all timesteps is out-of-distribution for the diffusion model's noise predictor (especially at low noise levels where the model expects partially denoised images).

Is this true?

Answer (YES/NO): NO